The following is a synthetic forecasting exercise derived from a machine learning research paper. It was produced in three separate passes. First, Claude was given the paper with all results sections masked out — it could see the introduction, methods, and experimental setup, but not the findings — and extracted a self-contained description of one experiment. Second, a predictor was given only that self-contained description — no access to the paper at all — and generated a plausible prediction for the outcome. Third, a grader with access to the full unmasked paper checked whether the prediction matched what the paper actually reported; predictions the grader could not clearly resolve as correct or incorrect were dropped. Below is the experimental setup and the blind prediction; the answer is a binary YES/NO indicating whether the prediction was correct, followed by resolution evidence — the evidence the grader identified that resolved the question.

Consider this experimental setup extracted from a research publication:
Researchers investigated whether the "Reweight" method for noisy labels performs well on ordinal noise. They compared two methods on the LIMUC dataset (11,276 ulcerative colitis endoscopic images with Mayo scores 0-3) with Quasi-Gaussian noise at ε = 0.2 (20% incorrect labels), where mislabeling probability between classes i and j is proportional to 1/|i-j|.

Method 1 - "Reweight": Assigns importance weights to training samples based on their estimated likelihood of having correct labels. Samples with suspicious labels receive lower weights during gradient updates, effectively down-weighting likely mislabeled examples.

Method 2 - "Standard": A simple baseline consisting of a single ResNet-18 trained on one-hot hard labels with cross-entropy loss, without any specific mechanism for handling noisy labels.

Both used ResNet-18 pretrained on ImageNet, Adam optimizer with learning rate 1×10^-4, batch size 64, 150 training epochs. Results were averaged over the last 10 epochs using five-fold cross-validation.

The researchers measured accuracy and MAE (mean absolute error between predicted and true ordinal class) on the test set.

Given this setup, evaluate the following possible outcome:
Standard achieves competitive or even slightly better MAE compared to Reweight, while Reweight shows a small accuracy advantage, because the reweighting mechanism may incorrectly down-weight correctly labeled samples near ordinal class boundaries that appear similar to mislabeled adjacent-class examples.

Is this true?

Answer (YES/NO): NO